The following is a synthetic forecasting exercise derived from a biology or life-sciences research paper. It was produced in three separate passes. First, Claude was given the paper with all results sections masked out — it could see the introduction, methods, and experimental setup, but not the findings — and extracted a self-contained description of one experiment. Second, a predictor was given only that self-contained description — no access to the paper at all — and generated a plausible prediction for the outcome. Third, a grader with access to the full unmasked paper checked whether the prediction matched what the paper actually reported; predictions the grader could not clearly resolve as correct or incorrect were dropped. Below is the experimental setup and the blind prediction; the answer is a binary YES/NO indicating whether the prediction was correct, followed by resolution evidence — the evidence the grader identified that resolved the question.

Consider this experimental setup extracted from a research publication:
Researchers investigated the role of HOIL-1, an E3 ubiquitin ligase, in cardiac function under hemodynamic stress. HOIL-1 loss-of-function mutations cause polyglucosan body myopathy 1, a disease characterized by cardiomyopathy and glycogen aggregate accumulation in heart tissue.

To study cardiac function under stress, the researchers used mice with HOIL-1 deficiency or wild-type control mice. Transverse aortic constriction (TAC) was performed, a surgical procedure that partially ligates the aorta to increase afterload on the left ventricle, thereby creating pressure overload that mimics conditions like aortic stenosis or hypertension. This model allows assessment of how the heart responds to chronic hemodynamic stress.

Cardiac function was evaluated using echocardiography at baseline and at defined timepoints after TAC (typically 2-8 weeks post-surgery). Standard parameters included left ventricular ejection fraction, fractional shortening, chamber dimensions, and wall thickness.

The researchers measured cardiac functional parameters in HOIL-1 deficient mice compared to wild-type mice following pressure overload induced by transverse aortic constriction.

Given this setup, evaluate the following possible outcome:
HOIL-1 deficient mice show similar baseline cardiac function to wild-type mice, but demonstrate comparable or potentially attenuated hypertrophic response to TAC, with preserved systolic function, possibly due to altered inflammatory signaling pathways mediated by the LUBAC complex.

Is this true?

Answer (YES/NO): NO